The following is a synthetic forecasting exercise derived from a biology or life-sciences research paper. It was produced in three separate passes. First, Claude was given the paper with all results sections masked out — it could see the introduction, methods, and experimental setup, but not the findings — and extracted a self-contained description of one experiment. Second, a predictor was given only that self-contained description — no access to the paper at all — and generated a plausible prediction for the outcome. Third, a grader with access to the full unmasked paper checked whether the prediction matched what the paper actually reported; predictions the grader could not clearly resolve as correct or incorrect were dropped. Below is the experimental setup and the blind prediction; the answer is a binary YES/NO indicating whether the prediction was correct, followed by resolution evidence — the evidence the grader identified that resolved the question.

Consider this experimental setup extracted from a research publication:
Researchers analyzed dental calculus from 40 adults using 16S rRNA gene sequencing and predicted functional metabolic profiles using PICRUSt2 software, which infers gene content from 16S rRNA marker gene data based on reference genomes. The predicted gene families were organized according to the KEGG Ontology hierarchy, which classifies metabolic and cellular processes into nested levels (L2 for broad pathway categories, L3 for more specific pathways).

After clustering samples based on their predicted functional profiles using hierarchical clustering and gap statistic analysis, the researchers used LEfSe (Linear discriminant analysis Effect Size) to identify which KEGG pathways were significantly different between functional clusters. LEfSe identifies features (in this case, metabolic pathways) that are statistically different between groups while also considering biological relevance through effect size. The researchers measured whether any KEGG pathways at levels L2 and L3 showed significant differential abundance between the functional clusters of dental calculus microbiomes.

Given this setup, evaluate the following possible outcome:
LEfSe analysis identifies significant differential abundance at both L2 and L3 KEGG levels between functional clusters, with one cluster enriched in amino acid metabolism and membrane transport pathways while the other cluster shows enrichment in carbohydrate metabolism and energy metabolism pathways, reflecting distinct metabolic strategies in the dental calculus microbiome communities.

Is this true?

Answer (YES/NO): NO